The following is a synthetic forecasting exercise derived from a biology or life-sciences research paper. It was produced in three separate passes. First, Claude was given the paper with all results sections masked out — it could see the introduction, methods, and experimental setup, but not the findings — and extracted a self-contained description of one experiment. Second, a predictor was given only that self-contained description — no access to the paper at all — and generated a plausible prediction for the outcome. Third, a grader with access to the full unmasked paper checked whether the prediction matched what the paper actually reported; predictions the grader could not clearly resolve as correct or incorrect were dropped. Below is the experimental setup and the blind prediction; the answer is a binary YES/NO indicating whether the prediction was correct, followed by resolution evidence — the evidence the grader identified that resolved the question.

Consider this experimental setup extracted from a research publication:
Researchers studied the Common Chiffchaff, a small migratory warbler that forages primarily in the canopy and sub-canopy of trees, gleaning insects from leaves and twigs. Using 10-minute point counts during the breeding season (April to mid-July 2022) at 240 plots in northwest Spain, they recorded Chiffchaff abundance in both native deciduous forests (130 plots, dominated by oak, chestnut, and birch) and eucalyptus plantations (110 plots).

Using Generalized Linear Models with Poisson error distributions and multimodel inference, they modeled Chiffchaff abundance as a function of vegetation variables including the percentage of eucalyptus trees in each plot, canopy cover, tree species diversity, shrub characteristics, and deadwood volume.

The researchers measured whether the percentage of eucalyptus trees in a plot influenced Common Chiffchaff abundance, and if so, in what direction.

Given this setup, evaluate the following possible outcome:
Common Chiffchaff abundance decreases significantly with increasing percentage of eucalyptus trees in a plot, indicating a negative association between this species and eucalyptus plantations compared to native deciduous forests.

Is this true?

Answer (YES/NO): NO